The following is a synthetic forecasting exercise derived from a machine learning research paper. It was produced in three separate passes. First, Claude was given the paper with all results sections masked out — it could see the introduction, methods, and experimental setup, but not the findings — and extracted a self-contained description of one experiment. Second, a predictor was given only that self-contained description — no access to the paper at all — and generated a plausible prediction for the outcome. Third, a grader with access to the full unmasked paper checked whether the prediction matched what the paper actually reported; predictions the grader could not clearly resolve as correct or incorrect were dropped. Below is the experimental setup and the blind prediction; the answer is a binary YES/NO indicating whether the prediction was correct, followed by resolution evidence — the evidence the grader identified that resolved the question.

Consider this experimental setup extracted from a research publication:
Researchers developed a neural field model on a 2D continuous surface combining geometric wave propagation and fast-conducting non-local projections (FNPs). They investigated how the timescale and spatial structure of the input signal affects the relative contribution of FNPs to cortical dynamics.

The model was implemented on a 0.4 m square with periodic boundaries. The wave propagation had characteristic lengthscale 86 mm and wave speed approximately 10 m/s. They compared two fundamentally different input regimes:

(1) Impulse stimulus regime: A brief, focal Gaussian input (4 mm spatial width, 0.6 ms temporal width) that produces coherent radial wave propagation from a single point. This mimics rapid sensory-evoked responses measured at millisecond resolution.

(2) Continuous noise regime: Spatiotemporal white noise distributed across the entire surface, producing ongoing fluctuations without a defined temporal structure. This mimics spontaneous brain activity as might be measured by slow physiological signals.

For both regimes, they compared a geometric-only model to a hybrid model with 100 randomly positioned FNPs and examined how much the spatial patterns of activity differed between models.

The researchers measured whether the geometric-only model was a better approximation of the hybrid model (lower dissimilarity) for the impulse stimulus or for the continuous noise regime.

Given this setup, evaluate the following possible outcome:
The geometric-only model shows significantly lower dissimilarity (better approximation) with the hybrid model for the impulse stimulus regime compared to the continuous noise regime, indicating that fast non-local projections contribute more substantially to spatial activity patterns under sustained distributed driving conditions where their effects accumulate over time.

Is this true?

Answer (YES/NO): NO